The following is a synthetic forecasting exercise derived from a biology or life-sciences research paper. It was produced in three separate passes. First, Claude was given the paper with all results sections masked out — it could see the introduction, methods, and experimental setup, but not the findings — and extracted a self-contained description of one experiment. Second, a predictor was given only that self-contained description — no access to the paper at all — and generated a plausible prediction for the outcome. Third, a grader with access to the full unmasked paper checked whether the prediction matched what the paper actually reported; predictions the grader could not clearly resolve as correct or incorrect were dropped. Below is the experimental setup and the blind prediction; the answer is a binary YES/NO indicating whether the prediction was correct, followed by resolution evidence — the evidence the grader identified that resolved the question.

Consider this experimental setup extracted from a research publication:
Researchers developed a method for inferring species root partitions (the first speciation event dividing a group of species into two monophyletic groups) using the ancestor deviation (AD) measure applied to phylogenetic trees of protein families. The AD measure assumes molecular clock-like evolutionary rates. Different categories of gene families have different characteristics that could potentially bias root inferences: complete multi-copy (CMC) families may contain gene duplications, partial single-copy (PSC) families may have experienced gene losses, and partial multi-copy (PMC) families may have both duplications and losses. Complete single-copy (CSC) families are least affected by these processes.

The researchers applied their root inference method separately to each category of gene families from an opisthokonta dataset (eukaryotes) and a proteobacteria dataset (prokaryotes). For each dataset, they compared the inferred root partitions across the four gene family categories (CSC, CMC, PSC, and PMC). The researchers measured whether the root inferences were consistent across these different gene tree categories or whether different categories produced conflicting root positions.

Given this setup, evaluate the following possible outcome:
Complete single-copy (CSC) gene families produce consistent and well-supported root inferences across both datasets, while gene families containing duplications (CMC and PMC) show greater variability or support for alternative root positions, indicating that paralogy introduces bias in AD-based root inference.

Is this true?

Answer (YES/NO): NO